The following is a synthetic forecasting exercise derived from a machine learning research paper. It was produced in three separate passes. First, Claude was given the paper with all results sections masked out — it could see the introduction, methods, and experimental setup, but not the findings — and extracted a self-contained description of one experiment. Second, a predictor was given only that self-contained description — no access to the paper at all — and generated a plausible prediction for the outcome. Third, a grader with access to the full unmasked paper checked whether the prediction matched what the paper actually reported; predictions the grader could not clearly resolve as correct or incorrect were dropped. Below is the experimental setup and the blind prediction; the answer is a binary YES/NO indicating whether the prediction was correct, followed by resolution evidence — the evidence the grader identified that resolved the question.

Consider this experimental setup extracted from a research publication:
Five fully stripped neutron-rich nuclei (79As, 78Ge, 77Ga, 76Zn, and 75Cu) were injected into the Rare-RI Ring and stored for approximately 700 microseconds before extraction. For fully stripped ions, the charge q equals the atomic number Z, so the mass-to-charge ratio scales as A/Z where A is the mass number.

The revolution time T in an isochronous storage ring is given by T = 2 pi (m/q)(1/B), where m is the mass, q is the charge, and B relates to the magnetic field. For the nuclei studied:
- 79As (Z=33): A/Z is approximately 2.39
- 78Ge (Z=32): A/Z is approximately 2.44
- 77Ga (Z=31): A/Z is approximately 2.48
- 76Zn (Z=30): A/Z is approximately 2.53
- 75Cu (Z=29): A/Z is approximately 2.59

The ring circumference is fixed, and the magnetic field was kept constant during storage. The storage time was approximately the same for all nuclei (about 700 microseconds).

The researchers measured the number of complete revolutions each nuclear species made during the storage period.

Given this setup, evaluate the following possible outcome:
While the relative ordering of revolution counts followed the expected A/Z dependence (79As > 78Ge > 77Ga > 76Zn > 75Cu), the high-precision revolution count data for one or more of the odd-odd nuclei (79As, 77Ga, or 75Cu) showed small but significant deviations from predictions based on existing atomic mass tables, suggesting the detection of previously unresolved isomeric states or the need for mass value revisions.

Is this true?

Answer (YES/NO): NO